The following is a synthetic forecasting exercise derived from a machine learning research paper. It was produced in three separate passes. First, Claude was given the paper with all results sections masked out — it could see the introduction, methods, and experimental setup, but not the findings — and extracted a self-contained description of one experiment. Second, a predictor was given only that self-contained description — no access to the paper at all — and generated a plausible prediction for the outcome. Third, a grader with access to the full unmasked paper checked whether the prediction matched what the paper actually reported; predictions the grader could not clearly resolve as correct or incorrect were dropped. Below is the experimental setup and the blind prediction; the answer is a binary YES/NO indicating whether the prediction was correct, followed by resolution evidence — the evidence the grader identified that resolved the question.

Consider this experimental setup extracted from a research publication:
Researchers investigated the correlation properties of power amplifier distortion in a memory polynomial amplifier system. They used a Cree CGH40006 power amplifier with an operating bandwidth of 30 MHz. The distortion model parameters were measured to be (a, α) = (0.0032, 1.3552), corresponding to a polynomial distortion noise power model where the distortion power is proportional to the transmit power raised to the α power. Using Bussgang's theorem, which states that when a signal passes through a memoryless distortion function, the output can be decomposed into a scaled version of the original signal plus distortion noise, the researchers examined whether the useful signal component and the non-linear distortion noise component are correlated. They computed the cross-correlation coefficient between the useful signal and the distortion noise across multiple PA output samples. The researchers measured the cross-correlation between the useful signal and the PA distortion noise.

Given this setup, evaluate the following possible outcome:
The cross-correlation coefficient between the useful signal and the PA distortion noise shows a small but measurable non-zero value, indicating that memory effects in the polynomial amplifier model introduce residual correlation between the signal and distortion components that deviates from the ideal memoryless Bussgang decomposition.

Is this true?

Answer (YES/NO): NO